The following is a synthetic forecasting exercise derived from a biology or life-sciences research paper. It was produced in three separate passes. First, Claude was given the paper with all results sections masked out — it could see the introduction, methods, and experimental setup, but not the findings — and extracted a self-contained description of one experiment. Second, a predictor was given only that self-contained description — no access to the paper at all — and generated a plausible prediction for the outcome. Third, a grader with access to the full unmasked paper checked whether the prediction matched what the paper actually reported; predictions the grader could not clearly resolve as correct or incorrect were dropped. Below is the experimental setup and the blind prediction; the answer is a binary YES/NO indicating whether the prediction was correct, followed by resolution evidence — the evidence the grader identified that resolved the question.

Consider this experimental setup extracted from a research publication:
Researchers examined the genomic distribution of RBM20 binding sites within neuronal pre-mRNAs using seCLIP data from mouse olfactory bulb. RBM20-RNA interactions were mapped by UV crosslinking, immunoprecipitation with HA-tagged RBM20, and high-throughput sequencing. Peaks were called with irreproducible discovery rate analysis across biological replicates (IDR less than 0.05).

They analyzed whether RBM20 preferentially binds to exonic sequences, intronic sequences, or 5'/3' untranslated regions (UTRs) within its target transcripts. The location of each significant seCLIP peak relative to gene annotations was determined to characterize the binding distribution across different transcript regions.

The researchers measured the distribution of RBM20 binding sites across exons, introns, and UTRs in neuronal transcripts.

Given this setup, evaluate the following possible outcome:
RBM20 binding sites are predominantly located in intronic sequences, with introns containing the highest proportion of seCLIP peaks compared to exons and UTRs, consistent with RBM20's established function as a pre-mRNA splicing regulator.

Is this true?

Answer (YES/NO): YES